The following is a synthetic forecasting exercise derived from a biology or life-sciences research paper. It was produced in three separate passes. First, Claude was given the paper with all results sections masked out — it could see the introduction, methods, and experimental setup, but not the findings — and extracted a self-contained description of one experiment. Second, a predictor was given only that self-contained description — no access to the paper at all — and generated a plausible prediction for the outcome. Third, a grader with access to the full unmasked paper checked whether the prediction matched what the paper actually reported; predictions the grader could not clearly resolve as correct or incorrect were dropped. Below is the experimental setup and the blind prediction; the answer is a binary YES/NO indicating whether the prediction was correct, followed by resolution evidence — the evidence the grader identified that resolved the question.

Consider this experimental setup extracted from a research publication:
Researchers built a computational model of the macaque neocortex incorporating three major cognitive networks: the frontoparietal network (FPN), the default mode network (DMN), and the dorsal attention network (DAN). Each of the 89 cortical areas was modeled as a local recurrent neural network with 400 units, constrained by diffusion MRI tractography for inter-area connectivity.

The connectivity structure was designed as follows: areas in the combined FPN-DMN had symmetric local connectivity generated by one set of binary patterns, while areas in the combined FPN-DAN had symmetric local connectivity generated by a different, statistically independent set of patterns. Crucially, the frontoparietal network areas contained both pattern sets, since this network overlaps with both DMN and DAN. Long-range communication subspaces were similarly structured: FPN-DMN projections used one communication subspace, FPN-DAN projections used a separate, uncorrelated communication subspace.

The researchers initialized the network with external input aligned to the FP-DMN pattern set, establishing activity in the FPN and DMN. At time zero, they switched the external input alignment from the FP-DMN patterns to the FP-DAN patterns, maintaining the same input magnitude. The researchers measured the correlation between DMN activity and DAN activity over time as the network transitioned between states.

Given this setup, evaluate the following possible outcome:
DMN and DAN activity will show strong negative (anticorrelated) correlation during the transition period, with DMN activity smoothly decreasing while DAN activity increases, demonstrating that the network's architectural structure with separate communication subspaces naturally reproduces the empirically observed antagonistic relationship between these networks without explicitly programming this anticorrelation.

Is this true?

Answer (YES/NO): YES